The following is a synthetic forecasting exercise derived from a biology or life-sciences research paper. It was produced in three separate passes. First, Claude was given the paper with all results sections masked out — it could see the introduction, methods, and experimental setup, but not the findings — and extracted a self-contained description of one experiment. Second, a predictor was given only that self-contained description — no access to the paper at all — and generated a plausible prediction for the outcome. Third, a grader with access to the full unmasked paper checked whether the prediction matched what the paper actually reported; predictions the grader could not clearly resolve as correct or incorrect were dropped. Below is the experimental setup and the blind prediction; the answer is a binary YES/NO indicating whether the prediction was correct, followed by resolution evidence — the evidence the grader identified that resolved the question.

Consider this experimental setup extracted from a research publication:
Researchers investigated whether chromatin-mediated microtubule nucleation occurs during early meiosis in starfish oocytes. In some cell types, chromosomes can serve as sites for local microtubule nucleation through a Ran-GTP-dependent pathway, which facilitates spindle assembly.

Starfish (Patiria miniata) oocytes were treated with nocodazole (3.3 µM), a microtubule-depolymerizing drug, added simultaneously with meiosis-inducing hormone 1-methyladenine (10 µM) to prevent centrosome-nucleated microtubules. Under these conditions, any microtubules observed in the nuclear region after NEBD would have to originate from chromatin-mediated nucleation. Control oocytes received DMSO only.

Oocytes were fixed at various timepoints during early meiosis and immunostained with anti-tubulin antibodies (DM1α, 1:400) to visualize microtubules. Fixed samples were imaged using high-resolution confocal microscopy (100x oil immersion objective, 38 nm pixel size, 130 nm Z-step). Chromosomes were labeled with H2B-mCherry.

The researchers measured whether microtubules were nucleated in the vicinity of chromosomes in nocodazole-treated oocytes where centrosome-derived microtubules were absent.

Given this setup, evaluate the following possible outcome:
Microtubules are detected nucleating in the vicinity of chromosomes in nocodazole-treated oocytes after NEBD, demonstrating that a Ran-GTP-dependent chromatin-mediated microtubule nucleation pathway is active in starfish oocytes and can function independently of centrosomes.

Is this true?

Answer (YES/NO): NO